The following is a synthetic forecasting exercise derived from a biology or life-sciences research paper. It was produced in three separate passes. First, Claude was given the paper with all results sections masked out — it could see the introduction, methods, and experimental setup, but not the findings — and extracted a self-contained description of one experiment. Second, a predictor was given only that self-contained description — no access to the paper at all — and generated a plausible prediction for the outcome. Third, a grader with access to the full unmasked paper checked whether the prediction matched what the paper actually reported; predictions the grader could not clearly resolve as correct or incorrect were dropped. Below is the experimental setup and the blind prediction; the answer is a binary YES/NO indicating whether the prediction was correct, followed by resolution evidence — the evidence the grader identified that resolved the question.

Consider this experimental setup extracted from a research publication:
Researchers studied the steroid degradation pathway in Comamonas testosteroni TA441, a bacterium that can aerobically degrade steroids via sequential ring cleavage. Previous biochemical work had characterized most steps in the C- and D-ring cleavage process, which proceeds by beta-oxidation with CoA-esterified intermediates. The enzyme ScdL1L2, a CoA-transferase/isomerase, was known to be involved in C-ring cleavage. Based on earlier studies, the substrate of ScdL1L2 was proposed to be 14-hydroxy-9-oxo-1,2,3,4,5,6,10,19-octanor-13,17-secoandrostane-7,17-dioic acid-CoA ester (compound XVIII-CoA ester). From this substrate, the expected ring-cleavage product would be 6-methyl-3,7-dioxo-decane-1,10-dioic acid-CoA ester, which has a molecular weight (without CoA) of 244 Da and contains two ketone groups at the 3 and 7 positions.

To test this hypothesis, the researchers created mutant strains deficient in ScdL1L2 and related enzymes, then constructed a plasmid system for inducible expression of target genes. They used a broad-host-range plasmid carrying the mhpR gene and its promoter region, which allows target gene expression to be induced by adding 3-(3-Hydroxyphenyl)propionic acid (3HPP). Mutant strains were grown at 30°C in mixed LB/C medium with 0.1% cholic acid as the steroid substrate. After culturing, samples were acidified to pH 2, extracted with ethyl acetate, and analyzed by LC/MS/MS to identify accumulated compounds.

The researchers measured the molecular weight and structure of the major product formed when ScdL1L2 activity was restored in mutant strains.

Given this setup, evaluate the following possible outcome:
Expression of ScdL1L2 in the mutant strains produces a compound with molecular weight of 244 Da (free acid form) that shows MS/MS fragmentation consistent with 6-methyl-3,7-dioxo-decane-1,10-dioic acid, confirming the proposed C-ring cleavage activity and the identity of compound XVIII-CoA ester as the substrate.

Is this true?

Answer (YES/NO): NO